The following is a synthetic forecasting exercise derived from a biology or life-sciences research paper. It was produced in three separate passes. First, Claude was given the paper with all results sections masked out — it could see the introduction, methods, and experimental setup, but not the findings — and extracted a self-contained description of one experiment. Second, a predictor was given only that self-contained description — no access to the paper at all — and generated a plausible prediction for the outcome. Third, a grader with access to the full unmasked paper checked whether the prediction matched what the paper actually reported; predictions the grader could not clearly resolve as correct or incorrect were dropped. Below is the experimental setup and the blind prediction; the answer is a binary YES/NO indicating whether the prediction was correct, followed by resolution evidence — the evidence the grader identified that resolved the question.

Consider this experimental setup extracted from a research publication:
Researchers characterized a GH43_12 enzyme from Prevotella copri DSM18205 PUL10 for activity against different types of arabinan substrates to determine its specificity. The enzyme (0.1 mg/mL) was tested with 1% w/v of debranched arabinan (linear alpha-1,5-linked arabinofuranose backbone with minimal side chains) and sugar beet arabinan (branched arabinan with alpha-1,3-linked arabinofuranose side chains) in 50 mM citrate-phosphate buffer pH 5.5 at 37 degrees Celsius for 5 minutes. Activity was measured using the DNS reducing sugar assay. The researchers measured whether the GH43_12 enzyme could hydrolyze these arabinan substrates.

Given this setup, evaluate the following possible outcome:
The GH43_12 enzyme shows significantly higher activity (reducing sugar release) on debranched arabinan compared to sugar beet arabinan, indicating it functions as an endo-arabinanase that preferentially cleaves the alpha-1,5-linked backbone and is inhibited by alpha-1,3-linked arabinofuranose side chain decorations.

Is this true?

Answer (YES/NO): NO